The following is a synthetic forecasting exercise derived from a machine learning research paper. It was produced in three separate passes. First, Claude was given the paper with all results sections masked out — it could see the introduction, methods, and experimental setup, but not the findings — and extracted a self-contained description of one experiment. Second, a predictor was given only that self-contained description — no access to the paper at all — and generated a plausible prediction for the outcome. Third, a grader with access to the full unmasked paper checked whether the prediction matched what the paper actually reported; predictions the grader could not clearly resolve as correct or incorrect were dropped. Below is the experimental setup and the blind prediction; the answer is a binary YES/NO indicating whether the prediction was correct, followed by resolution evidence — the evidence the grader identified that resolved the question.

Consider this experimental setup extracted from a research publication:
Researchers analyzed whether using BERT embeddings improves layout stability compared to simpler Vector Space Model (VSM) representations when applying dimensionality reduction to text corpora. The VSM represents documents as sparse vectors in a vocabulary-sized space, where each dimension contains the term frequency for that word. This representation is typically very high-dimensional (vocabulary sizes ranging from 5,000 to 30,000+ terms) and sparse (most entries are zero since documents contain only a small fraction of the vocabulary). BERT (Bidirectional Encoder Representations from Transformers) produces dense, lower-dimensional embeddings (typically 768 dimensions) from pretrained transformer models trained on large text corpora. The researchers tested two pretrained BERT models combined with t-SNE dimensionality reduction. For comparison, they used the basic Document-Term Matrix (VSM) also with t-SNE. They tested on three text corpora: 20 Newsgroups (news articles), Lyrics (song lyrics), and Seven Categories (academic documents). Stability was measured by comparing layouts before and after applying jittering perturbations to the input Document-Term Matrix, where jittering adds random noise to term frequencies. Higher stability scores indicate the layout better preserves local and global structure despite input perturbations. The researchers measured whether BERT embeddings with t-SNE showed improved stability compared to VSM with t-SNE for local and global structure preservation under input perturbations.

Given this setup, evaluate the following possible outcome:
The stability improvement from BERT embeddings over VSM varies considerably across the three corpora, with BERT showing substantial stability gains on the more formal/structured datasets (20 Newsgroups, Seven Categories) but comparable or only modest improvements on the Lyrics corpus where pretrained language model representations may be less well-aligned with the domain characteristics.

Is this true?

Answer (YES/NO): NO